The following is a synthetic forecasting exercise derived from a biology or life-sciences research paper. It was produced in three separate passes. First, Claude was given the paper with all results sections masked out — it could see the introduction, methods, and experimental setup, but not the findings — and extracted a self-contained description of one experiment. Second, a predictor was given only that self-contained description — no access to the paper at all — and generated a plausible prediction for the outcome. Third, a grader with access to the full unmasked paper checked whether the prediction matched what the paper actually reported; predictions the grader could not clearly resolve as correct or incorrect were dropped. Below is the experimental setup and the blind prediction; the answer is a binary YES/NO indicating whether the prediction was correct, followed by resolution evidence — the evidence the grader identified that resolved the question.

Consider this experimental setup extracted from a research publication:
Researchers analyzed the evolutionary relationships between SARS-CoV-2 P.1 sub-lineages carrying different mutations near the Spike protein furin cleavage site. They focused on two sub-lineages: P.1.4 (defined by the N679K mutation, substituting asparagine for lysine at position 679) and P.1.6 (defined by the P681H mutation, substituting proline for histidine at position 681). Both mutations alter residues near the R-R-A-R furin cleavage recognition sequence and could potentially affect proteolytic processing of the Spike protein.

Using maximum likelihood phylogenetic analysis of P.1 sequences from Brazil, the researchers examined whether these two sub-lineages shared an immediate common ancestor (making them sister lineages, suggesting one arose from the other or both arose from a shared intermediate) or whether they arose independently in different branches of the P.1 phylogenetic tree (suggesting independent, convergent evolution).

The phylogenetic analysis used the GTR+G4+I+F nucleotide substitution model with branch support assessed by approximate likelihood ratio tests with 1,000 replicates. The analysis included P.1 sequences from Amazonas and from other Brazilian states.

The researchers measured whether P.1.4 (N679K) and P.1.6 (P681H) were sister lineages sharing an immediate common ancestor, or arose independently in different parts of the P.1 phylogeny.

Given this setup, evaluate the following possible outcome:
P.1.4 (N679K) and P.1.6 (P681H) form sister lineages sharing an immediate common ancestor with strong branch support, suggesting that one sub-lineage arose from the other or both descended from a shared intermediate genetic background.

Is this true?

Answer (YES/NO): NO